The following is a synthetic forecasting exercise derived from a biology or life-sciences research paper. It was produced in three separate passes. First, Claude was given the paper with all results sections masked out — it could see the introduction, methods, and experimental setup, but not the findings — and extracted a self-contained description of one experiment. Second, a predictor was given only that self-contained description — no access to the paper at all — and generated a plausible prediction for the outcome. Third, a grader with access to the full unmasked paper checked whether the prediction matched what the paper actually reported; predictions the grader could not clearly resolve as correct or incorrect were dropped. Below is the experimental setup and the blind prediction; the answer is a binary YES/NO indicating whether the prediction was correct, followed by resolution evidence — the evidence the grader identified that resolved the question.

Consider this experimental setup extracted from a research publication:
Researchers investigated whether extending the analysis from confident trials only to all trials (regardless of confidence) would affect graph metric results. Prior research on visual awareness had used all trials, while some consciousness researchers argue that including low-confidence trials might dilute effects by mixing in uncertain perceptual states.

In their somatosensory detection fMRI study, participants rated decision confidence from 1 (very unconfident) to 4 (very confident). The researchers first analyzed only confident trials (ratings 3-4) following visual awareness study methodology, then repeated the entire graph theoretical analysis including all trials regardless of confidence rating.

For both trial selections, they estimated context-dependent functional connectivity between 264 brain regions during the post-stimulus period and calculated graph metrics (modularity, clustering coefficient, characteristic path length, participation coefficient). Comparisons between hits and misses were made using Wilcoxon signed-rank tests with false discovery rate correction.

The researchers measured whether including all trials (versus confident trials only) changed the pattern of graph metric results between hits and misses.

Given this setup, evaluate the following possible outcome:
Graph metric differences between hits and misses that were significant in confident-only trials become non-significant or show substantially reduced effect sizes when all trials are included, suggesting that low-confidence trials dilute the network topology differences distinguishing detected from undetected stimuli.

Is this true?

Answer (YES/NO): NO